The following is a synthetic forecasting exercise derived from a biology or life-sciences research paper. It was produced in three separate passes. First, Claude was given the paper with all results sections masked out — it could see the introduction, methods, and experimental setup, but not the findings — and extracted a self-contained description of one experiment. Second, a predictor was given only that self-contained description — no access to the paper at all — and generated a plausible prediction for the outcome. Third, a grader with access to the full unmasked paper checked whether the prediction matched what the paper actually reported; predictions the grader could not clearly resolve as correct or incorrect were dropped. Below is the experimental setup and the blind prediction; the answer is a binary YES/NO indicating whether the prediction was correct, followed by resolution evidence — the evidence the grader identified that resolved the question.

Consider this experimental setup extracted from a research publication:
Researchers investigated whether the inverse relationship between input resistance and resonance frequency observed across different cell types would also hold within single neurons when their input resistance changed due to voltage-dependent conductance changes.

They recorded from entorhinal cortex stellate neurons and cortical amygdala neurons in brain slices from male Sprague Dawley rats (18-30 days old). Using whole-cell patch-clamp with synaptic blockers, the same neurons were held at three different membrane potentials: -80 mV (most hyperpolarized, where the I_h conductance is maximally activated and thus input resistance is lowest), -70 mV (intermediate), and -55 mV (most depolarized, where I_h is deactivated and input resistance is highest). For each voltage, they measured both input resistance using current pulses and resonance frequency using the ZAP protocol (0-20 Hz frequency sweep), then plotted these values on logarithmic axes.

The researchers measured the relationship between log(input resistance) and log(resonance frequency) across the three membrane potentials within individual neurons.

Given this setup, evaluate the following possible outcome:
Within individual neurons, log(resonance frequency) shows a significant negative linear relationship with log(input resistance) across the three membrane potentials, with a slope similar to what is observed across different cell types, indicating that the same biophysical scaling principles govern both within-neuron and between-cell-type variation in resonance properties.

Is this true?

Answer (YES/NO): YES